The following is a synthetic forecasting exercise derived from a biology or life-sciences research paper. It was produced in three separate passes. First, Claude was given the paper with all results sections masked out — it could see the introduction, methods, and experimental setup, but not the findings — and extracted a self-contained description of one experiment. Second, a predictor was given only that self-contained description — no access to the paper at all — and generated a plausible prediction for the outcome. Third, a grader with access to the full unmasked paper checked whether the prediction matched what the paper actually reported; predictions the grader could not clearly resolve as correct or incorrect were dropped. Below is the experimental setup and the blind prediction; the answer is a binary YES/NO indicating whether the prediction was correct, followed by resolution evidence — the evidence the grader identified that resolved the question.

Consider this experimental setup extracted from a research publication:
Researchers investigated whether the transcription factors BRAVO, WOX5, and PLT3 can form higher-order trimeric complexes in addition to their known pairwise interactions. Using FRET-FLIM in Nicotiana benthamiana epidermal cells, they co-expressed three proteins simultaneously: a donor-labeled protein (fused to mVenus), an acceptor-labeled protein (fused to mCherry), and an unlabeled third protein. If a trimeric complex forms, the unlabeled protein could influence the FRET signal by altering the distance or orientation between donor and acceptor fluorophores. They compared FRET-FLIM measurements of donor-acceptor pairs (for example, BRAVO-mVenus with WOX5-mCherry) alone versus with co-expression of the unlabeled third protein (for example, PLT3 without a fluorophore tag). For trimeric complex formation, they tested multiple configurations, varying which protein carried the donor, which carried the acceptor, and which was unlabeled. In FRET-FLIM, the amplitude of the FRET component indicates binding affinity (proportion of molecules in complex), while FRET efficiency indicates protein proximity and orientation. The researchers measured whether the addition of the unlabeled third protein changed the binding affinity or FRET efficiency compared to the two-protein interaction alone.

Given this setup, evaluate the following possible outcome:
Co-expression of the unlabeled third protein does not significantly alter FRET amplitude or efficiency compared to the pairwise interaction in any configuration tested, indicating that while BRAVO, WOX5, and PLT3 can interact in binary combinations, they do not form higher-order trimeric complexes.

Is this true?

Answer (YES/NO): NO